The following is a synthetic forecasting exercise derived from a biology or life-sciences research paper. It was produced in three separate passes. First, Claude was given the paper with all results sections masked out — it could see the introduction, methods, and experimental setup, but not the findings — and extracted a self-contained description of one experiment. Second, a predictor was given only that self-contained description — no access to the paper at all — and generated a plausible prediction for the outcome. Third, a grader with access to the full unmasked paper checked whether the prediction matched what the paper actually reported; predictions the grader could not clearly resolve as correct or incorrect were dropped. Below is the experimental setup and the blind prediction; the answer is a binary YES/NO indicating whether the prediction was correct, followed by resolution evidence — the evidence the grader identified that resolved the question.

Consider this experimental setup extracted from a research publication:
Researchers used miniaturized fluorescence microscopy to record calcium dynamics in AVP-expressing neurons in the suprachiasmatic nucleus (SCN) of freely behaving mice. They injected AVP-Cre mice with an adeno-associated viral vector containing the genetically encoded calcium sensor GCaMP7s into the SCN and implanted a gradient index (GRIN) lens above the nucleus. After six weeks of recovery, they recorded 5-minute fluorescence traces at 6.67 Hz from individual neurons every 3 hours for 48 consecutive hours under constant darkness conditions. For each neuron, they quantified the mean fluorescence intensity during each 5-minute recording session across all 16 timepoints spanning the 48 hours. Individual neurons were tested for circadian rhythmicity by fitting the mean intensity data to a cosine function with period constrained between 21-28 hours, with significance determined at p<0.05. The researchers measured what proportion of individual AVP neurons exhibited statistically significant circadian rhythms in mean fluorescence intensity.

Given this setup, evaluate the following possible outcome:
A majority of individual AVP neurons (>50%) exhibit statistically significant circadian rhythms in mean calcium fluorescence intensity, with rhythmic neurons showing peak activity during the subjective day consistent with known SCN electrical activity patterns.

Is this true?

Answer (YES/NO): NO